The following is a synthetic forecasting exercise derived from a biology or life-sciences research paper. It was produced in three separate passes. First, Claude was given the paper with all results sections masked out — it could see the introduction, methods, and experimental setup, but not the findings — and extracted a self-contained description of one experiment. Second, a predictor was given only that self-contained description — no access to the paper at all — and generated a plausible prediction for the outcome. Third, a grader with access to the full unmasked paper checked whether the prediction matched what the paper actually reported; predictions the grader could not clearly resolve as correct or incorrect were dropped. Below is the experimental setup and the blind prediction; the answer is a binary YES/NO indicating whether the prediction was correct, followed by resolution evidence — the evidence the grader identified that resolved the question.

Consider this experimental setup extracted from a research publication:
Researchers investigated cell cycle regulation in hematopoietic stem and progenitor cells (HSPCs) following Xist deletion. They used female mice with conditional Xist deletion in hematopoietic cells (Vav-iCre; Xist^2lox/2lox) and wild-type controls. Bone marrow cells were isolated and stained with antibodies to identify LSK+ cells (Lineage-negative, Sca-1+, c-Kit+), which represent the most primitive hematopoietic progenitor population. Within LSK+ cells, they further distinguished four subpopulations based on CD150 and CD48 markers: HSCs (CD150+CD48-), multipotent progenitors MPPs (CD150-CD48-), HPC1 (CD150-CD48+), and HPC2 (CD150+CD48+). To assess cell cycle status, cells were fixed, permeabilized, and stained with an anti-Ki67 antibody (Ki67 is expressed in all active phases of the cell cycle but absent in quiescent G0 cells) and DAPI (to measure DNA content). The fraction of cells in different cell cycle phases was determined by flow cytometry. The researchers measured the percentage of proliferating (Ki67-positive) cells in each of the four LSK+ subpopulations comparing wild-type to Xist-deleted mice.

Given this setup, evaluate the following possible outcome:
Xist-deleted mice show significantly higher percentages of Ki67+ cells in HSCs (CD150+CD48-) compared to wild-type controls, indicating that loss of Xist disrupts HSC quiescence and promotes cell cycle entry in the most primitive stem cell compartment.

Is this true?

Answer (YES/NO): NO